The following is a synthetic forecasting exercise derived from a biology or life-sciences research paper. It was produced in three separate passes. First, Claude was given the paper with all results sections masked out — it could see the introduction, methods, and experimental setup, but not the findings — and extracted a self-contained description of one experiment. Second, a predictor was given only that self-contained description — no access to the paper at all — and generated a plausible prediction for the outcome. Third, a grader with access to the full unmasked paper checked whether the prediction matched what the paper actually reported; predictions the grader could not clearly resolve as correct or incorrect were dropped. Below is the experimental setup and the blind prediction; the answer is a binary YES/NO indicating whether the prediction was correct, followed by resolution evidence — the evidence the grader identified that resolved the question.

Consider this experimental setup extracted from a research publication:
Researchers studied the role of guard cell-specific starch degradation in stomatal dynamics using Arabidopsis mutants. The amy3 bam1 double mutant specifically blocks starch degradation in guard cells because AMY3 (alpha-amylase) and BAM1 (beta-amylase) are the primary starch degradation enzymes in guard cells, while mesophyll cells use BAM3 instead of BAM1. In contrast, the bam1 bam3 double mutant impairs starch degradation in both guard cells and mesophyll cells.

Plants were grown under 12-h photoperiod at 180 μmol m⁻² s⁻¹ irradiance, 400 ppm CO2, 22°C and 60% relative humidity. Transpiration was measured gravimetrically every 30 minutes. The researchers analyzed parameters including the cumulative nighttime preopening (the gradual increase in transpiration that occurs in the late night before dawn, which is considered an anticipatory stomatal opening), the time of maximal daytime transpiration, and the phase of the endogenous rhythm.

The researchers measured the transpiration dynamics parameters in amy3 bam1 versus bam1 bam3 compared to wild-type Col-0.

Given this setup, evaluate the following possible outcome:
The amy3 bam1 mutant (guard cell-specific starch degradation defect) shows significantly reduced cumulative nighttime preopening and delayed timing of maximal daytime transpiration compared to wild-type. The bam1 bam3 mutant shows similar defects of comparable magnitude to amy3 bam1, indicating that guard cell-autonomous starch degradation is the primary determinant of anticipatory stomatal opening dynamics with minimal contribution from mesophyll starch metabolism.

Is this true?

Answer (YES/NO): NO